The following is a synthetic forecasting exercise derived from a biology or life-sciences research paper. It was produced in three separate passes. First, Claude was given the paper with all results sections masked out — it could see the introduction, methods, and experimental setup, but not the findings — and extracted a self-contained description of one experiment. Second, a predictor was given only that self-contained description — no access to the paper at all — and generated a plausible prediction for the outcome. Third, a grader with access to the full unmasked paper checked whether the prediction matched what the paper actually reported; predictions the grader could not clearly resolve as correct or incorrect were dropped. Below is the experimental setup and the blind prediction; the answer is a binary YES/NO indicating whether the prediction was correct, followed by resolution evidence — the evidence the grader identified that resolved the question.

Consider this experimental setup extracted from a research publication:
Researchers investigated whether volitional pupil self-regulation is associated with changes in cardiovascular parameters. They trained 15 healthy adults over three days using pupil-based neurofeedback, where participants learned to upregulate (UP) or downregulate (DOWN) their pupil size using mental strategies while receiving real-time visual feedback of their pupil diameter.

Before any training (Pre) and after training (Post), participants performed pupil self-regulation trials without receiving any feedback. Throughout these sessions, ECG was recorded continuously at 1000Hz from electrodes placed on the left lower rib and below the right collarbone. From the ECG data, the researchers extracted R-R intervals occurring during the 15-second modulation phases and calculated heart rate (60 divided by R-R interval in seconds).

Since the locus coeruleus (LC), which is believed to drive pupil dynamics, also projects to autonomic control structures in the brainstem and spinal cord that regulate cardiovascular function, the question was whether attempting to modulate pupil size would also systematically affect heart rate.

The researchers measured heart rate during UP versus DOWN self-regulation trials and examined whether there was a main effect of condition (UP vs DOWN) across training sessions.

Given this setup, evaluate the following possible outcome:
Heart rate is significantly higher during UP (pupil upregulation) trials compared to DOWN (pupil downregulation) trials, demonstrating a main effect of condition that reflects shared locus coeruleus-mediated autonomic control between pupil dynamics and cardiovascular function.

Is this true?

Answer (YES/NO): NO